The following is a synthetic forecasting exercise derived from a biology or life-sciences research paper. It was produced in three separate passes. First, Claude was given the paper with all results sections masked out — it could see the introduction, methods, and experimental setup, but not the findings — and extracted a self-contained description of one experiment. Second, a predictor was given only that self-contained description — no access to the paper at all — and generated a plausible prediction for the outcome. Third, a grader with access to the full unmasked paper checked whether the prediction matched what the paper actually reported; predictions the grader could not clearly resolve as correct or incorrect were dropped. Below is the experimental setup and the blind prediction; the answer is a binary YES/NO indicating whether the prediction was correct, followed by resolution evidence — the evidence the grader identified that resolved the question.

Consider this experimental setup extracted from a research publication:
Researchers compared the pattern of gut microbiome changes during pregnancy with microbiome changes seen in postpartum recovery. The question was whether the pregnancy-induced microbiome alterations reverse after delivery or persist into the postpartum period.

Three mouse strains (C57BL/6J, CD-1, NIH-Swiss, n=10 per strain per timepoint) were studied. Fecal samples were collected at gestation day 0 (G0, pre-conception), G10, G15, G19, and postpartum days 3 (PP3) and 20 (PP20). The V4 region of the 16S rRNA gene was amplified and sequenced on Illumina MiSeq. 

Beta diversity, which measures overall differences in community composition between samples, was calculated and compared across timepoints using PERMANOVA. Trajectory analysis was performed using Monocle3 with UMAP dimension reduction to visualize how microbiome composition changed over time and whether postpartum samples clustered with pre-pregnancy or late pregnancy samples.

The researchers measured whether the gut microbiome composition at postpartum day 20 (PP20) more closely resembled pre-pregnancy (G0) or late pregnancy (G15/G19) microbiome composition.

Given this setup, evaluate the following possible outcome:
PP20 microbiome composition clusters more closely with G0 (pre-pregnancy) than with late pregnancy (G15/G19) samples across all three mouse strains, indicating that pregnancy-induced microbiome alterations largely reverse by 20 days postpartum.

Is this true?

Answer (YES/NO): YES